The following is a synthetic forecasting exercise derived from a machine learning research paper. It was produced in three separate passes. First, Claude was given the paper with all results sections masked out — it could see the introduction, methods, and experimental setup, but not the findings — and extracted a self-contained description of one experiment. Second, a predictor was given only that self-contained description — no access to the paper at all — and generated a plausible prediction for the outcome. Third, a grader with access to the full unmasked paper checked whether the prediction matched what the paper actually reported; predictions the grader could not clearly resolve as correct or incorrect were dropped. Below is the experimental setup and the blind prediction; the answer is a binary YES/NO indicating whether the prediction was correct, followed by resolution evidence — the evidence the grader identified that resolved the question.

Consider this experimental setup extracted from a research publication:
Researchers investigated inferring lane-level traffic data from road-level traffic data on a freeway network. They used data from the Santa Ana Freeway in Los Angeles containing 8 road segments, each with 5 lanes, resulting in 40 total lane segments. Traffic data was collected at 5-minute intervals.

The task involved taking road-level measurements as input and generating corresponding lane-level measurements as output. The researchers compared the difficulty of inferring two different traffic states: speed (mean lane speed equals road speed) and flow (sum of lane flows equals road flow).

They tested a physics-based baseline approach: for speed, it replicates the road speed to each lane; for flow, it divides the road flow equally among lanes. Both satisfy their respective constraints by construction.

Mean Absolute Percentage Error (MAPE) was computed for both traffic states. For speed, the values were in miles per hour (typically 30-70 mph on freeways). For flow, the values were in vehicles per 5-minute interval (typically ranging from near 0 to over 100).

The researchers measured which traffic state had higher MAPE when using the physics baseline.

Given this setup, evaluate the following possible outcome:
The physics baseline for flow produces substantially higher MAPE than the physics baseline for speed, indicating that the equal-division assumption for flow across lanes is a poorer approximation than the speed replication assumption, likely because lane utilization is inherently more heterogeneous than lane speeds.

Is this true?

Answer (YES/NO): NO